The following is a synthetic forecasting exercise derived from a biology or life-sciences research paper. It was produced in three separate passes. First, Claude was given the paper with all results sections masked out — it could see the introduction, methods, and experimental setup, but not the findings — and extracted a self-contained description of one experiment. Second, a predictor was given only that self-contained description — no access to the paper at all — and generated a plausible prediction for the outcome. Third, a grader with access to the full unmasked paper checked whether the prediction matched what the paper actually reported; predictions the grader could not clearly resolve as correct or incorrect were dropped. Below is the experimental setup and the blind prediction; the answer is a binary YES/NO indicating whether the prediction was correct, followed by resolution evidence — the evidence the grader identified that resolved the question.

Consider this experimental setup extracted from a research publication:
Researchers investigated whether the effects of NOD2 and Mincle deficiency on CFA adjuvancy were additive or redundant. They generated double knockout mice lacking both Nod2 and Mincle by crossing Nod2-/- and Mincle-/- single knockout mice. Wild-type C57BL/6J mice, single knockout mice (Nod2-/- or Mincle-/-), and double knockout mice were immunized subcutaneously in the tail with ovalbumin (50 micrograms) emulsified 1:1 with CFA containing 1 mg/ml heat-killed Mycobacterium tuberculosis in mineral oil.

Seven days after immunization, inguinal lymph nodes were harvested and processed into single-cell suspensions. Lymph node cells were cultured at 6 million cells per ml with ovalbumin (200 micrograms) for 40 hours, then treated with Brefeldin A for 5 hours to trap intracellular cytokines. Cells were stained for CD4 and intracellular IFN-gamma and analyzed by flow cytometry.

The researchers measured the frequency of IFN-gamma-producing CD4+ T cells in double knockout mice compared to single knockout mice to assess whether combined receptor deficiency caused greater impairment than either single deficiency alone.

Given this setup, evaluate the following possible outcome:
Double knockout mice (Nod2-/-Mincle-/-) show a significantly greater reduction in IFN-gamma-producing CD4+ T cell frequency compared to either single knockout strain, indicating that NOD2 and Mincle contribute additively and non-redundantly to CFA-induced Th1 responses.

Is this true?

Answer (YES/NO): NO